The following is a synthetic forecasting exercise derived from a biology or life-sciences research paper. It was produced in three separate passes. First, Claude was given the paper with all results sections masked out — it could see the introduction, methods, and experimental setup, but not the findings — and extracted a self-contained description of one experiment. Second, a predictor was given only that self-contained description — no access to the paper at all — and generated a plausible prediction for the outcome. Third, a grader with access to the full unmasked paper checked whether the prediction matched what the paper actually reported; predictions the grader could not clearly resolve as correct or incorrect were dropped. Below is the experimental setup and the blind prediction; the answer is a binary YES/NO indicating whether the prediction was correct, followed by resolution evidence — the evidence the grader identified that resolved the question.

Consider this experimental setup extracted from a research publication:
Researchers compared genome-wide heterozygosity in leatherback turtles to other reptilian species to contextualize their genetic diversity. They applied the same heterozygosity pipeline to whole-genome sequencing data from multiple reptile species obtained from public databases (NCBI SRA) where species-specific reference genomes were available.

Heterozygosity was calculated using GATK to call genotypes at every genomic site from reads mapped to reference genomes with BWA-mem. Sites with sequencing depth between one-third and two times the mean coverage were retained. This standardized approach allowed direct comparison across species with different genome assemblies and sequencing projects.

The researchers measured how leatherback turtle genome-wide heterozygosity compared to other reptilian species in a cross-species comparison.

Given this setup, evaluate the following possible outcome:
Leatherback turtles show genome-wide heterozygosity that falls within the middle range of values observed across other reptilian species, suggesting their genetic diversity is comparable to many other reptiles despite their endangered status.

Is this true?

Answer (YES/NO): NO